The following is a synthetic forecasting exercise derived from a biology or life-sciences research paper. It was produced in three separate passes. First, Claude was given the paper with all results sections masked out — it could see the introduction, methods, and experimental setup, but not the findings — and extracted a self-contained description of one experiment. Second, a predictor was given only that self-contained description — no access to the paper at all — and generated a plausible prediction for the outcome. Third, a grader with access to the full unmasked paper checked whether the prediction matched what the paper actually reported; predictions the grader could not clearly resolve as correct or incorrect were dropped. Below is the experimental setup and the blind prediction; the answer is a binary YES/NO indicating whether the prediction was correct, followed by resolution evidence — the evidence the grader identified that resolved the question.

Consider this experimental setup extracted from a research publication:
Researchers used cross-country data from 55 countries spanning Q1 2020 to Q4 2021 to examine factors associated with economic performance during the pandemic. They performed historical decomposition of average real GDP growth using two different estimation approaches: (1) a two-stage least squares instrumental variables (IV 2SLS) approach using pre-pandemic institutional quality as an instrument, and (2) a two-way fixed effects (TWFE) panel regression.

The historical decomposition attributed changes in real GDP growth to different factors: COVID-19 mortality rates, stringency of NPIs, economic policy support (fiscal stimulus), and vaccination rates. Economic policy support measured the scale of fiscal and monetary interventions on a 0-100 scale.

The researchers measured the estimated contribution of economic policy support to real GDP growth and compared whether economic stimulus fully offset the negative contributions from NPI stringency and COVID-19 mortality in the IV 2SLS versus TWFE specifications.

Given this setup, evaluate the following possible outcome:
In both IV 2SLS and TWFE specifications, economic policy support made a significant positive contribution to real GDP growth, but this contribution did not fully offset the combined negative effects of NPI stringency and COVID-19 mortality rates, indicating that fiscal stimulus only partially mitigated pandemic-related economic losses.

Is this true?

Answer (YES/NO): NO